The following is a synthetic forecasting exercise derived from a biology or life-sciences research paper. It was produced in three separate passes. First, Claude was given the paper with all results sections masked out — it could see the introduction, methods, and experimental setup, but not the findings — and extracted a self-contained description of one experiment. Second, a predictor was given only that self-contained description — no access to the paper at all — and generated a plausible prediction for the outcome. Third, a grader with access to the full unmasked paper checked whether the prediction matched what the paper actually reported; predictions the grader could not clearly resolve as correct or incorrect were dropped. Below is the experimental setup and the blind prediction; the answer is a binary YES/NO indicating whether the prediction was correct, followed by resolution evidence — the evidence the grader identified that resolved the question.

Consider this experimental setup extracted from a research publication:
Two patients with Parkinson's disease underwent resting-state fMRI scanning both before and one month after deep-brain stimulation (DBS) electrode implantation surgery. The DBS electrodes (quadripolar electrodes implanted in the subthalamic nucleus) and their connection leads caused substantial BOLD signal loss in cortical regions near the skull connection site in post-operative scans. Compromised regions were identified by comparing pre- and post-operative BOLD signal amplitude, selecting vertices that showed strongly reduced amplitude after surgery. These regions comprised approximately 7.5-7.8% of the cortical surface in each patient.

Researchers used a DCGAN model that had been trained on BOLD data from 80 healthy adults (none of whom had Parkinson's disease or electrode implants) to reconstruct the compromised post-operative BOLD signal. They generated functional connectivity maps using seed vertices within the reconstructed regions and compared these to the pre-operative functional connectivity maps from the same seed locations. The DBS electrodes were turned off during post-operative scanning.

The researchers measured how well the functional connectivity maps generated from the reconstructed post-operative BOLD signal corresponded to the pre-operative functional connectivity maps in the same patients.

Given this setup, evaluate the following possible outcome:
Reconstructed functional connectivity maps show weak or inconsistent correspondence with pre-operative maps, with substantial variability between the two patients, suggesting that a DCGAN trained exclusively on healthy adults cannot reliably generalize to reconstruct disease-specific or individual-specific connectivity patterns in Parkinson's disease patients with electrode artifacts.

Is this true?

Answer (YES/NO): NO